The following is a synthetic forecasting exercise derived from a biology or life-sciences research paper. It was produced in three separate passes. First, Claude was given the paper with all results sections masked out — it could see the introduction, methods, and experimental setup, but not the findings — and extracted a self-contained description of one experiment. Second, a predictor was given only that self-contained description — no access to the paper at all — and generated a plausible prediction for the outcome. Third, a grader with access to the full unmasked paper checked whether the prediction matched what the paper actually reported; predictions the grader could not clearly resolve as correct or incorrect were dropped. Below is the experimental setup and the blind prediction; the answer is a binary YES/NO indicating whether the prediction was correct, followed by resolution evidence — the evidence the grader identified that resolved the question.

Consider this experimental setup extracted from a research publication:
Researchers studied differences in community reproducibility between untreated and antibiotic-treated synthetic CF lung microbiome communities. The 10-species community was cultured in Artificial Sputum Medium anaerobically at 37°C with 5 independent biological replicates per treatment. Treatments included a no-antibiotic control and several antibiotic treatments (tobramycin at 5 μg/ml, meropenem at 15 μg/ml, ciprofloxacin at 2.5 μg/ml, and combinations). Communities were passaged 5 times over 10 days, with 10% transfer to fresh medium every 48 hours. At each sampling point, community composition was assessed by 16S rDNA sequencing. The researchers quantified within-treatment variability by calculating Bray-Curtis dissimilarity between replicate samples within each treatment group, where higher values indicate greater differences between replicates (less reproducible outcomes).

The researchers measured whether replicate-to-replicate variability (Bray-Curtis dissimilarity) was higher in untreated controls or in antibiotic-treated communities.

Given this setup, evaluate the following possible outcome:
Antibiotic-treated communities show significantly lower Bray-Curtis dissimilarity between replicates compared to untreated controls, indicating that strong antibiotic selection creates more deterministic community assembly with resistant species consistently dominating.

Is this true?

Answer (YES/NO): NO